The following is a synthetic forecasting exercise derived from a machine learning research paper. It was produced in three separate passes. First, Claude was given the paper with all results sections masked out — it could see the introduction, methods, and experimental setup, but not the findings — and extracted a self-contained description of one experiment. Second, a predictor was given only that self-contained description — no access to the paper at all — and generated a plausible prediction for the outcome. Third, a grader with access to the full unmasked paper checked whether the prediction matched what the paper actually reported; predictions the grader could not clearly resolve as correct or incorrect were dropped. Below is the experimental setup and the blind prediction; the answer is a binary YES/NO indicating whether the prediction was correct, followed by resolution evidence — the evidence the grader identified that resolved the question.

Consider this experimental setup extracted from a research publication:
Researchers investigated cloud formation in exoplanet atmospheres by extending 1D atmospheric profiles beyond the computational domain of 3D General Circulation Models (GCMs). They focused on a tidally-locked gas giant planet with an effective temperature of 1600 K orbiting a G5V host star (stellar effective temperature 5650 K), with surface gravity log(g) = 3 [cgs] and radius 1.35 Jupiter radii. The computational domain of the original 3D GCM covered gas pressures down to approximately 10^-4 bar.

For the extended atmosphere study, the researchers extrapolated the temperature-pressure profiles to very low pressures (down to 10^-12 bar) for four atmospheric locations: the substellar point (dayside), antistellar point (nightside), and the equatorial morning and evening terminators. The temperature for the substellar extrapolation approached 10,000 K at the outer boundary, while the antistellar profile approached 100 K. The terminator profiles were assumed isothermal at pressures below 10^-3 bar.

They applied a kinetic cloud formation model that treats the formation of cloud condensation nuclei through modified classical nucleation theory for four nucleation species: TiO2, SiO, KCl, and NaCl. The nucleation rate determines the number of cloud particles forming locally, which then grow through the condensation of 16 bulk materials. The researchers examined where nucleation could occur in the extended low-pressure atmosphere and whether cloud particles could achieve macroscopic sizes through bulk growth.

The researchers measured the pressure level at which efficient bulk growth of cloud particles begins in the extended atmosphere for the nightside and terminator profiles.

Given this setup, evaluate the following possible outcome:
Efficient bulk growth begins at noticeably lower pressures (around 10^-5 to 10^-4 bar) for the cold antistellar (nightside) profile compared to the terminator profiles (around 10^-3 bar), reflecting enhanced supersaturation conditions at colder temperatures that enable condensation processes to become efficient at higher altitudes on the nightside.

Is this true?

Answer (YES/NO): NO